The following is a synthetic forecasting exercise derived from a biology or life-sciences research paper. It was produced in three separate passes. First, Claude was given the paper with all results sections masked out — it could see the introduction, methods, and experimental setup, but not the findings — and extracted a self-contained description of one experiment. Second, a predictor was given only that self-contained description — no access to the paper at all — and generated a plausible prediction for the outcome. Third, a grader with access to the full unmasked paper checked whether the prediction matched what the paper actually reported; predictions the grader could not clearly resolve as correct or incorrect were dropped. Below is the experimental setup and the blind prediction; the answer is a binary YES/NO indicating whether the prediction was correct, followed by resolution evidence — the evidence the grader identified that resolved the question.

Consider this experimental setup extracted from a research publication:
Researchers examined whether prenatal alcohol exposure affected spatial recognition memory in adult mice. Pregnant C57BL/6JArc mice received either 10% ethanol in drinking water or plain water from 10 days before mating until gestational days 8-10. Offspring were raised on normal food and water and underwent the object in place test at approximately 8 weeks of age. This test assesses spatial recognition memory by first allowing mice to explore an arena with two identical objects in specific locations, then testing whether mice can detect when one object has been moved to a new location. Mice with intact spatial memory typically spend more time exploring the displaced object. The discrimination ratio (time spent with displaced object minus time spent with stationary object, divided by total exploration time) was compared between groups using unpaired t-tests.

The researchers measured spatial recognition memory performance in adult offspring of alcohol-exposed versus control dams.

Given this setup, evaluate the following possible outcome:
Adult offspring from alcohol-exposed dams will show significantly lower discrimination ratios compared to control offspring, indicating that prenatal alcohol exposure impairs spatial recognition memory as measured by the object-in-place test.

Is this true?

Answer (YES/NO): NO